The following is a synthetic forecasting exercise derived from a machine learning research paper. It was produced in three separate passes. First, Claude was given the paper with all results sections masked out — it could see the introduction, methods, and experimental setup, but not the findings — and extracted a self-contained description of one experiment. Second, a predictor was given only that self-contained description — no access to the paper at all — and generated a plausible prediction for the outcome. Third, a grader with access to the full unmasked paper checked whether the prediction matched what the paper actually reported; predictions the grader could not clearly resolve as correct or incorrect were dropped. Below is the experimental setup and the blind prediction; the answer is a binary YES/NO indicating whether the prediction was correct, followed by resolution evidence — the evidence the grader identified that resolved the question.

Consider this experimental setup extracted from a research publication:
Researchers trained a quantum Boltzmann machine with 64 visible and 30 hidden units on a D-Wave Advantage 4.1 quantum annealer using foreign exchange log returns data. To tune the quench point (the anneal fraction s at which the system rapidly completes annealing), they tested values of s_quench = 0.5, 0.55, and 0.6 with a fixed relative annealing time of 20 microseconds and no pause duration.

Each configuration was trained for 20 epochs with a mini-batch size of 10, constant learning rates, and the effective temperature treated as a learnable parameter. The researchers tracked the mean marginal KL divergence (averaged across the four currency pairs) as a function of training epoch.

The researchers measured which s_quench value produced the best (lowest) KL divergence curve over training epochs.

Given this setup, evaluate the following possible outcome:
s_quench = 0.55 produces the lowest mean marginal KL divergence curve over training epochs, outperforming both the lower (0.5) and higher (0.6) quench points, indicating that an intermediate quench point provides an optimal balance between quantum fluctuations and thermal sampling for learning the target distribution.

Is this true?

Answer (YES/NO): YES